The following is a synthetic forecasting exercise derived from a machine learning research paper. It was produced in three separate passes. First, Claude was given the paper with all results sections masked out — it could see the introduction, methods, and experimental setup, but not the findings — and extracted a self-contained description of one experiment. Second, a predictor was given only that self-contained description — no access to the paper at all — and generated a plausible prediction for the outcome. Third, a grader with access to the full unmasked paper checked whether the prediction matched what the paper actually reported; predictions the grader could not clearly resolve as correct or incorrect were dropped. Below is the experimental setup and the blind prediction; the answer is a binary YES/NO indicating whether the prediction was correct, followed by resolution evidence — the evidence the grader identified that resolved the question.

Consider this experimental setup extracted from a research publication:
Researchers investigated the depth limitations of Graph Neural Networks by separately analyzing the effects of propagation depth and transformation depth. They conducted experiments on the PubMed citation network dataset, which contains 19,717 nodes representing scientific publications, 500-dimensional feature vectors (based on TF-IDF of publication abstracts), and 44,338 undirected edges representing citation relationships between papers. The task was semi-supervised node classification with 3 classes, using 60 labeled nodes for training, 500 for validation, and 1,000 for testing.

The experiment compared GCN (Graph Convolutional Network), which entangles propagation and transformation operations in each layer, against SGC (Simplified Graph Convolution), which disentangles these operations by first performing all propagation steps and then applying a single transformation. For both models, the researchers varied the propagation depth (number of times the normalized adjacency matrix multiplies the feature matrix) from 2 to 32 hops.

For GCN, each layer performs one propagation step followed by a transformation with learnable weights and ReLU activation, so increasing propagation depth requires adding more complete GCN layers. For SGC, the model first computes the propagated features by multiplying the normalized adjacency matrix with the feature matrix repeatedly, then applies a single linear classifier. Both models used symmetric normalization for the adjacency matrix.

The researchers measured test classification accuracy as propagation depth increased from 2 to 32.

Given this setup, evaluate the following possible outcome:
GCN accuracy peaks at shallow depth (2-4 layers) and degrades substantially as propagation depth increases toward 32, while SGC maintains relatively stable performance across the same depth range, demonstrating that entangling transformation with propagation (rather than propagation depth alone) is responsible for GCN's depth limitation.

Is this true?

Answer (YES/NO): YES